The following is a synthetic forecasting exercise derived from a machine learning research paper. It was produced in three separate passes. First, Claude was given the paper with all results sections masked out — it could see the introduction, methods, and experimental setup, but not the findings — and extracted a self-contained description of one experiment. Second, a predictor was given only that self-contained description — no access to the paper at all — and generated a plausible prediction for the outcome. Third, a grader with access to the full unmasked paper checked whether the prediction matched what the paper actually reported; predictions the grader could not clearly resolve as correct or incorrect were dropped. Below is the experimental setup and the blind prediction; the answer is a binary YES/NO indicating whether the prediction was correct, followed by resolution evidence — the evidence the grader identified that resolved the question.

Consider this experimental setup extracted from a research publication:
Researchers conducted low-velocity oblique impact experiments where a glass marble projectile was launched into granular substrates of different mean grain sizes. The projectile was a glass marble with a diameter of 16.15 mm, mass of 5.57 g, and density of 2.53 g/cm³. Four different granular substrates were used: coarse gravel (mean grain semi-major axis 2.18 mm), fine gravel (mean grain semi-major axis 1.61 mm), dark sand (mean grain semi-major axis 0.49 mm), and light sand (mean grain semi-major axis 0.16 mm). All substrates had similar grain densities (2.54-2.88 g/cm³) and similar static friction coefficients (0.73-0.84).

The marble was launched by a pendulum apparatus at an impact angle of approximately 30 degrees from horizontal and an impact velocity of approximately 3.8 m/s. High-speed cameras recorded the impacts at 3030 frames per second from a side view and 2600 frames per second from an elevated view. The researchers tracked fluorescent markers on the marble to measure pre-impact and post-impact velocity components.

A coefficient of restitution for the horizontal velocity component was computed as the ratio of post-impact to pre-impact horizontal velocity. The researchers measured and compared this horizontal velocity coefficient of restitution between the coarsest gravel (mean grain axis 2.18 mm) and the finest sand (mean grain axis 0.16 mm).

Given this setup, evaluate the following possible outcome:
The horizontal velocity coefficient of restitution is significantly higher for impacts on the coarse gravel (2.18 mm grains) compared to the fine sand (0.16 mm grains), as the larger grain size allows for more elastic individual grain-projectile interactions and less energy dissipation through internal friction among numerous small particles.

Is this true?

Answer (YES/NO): YES